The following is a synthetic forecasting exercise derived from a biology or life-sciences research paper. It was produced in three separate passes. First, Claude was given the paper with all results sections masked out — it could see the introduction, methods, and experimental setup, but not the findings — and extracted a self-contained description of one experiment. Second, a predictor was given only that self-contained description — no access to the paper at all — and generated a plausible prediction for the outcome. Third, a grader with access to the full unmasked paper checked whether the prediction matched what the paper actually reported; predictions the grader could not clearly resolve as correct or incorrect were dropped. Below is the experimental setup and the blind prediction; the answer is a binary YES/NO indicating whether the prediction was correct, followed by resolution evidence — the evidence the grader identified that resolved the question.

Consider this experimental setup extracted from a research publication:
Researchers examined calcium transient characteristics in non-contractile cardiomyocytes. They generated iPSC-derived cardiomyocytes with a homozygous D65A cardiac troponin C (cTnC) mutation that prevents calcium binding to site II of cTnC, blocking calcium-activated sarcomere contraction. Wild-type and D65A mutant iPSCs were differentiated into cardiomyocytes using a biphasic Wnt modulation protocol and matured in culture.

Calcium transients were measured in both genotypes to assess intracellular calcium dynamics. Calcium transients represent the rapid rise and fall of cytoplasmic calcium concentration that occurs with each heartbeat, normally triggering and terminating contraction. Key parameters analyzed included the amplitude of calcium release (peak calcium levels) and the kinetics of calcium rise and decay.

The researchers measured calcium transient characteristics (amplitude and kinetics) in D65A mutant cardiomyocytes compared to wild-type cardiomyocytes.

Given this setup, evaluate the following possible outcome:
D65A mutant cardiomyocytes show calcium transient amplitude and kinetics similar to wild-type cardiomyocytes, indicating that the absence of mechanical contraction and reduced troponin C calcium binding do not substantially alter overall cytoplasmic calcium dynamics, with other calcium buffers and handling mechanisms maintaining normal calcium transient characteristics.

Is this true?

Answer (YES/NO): NO